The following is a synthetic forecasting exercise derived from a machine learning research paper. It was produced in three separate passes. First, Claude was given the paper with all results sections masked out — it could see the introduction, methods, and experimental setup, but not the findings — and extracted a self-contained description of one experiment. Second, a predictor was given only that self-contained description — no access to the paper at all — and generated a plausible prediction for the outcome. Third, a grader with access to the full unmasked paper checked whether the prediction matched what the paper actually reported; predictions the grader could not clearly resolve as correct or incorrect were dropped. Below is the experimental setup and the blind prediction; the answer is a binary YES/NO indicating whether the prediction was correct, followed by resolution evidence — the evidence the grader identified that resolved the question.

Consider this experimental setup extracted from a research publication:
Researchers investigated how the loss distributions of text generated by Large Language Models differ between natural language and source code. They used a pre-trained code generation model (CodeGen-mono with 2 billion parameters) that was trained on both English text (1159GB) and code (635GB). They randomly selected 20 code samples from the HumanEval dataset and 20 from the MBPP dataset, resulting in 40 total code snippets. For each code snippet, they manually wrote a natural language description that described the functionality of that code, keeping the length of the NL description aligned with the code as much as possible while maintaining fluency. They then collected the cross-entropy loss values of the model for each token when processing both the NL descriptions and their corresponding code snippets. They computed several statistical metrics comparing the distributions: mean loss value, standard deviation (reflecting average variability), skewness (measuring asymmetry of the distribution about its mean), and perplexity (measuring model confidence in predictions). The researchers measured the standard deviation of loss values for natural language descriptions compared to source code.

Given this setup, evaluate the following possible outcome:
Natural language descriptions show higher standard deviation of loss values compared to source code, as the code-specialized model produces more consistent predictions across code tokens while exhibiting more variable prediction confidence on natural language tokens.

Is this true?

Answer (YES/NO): YES